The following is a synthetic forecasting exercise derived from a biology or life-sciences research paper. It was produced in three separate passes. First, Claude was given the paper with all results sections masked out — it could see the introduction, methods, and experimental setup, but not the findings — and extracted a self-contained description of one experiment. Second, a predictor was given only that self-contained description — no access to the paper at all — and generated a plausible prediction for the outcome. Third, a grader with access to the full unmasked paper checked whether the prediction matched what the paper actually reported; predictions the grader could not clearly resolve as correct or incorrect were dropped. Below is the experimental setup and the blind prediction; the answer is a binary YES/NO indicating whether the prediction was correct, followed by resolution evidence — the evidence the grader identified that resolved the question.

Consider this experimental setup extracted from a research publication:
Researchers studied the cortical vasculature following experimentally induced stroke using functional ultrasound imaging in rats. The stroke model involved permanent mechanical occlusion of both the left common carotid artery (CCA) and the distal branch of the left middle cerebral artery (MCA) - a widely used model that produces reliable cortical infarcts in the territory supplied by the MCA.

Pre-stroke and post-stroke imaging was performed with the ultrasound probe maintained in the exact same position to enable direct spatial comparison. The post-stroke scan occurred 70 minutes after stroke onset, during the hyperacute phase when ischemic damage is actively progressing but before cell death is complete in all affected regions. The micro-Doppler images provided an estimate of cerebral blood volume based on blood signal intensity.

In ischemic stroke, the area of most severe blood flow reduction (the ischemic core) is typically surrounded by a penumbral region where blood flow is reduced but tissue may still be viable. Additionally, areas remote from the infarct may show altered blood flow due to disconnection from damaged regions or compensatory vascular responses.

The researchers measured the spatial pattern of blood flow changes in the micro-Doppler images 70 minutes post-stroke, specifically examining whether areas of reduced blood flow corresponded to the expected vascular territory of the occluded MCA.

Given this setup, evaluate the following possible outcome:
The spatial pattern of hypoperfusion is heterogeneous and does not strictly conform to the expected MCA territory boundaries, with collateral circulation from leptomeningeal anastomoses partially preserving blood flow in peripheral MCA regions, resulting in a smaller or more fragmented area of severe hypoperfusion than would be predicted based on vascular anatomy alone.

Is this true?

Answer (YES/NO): NO